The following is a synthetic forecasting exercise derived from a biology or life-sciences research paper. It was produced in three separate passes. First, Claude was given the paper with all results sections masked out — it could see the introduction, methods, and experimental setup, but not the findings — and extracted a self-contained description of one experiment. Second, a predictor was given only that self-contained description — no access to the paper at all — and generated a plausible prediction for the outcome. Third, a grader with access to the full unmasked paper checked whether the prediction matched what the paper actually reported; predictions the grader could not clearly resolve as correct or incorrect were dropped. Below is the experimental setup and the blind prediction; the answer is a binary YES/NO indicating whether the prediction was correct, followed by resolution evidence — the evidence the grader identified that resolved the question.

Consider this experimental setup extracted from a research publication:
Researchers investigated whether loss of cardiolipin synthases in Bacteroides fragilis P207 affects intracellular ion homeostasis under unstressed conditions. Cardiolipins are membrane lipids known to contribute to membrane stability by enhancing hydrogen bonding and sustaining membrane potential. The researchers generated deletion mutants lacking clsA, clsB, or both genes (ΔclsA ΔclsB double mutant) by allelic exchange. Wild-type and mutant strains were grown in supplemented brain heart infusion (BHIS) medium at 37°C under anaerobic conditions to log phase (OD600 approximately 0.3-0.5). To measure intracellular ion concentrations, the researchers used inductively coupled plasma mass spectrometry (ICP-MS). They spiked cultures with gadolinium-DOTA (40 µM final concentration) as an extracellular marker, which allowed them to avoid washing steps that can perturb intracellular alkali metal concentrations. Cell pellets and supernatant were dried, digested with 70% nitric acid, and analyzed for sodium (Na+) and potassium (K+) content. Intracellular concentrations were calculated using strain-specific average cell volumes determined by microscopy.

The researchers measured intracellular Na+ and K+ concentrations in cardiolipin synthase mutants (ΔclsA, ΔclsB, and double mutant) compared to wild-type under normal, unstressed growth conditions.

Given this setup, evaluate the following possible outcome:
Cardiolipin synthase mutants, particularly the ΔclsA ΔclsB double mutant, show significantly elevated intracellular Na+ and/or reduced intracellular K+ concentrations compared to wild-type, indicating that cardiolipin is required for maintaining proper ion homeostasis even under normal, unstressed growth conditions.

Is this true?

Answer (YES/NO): NO